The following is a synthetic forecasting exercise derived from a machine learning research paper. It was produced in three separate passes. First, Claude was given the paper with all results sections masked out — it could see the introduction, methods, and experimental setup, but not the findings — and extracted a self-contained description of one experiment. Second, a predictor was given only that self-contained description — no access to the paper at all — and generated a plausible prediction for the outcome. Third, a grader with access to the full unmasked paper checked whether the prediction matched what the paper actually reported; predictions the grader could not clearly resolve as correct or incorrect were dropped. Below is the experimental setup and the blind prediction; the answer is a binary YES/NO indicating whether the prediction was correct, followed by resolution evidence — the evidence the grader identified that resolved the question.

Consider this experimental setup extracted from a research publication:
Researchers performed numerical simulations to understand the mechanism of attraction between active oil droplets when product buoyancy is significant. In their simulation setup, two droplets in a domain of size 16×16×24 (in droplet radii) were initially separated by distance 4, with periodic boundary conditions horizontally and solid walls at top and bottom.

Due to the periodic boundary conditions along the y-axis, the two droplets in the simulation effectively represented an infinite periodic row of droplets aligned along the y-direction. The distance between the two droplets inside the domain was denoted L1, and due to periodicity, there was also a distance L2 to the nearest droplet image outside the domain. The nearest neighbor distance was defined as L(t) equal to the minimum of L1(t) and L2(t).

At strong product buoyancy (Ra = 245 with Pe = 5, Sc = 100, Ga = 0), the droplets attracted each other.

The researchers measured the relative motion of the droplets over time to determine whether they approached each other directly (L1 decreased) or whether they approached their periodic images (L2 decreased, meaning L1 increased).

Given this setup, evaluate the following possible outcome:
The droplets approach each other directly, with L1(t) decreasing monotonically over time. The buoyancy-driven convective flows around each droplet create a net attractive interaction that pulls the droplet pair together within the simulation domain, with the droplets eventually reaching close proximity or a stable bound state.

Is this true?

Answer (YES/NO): YES